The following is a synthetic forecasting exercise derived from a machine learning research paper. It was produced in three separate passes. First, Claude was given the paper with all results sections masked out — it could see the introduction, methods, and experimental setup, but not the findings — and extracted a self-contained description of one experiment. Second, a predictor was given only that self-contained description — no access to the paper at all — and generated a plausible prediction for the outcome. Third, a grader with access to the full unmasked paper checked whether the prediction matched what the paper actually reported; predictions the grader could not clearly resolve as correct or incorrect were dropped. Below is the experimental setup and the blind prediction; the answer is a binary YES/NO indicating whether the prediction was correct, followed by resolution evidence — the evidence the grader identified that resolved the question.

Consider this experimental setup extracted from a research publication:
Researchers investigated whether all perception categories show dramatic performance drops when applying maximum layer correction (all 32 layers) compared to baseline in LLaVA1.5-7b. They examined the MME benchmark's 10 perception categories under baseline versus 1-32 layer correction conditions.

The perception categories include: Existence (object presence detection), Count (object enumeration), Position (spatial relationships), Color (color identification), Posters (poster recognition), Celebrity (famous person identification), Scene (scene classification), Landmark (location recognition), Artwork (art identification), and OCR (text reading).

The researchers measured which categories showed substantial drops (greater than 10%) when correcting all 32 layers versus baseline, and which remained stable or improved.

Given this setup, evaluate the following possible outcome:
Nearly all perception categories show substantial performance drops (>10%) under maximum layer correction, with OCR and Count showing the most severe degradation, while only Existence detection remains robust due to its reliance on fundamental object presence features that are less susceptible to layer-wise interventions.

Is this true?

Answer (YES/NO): NO